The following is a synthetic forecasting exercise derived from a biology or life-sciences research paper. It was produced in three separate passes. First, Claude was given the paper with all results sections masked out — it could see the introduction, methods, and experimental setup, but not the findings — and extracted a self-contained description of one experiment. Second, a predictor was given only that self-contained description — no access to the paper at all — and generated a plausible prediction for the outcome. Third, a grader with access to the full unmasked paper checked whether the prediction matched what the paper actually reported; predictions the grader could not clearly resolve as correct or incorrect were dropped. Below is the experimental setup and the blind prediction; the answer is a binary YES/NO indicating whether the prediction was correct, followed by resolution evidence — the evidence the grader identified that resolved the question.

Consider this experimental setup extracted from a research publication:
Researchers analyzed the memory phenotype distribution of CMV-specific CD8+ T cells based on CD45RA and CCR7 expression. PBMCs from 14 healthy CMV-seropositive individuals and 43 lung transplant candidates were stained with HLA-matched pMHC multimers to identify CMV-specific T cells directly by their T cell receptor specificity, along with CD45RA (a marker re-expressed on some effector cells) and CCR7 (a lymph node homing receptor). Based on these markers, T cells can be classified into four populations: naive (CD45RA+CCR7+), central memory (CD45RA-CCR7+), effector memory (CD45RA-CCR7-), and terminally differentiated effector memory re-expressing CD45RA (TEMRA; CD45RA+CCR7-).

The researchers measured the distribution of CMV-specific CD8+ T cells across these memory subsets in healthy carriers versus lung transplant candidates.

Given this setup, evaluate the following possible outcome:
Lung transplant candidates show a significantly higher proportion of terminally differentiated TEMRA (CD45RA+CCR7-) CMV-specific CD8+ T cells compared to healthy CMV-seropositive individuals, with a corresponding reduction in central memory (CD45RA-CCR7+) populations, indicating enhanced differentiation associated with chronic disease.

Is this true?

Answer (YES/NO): NO